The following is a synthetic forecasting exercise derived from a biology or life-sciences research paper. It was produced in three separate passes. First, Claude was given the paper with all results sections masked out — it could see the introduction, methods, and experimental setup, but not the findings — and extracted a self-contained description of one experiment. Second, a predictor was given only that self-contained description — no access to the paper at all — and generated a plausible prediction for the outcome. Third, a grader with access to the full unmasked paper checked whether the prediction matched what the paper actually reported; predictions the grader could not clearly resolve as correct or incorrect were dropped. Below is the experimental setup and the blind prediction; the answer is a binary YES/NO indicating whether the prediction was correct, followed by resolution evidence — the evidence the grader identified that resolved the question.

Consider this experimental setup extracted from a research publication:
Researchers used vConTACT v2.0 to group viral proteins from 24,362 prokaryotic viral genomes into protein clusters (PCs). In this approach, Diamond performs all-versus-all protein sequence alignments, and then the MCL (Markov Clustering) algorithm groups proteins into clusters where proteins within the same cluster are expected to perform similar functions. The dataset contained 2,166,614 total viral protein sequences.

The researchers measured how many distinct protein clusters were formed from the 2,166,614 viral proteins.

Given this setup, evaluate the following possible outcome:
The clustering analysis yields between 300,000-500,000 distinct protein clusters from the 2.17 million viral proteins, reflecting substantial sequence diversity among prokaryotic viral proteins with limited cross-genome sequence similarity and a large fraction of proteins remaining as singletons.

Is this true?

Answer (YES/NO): NO